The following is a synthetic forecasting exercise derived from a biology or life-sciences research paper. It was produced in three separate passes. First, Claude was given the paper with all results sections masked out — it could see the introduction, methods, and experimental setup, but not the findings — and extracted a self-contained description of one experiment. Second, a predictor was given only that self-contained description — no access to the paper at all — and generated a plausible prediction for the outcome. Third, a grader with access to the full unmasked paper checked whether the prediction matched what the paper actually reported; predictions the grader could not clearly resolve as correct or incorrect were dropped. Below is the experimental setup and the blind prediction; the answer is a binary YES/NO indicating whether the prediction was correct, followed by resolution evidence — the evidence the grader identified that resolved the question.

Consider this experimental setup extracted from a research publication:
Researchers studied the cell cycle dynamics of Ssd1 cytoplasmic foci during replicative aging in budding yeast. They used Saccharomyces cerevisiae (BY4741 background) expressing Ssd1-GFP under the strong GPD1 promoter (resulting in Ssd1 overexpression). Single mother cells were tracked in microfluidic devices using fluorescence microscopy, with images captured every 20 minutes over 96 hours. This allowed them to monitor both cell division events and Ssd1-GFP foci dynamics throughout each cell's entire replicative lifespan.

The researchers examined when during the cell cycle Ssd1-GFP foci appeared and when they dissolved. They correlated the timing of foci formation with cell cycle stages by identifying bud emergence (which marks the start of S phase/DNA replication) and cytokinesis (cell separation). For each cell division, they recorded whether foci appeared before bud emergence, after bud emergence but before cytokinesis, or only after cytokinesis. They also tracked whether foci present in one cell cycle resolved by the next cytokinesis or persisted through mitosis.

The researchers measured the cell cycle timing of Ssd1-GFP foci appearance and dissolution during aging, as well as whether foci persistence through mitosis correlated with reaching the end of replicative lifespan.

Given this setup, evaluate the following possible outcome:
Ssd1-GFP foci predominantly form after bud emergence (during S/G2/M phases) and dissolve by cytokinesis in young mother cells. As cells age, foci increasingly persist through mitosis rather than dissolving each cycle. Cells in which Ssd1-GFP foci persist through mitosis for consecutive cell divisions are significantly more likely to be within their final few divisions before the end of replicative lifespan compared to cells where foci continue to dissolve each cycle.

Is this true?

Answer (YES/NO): NO